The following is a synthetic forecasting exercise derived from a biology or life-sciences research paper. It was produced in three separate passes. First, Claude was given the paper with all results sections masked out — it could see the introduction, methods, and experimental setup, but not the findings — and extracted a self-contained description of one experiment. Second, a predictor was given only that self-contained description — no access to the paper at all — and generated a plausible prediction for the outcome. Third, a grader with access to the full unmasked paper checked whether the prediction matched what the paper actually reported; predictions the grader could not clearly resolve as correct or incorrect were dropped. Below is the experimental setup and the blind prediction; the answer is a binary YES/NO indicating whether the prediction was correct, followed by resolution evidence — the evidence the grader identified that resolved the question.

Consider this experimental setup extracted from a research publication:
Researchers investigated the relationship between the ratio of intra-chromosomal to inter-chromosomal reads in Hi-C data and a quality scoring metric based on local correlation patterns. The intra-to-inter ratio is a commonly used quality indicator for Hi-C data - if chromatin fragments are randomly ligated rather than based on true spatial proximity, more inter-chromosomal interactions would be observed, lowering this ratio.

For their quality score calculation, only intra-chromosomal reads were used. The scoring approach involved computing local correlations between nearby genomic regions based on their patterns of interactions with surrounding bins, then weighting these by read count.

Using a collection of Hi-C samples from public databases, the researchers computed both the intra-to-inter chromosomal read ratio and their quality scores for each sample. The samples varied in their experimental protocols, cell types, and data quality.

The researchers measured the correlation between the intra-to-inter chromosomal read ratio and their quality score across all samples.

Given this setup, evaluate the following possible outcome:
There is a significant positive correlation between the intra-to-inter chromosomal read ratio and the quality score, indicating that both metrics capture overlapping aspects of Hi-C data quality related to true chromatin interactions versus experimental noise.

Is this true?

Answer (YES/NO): NO